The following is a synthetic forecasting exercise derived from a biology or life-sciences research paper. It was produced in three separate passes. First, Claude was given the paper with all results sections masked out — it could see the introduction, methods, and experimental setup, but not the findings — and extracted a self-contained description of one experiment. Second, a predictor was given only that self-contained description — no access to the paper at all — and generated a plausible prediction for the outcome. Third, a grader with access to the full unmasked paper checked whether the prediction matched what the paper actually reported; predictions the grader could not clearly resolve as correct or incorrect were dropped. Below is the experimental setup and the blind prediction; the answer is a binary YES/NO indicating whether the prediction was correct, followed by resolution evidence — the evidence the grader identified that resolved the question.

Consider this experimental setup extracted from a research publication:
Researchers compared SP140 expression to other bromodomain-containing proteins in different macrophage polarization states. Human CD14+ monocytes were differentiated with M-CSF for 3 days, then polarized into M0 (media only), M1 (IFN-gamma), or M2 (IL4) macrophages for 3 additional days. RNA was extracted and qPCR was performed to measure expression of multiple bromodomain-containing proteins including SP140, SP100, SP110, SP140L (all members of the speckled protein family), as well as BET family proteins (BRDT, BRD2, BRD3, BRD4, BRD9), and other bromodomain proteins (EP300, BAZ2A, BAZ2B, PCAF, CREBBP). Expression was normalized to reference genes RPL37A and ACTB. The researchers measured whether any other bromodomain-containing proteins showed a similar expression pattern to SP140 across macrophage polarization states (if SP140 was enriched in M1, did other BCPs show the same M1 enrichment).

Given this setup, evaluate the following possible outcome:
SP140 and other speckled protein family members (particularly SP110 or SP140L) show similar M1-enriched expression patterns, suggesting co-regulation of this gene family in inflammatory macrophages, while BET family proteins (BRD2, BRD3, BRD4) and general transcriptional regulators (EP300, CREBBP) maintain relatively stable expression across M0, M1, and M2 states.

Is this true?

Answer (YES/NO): NO